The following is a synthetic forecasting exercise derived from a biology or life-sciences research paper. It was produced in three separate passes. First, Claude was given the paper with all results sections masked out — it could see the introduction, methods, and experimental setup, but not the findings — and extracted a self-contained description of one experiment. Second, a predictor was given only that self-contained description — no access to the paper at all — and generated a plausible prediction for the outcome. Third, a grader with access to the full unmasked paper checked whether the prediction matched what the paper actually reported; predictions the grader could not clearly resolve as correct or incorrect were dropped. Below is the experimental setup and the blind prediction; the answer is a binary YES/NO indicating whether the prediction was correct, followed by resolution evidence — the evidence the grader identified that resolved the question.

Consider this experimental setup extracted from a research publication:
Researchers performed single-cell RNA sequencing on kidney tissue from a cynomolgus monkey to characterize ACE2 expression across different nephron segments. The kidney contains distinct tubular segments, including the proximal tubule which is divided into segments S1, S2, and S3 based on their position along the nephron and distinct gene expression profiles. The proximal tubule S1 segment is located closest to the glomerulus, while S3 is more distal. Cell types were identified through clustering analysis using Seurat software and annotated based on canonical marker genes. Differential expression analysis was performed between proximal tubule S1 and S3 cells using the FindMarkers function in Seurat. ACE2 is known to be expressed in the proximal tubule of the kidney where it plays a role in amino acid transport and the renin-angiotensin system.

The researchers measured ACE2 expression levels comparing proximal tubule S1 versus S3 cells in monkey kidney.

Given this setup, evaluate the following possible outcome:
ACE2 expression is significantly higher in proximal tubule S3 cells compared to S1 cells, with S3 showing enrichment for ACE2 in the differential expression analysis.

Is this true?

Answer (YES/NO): YES